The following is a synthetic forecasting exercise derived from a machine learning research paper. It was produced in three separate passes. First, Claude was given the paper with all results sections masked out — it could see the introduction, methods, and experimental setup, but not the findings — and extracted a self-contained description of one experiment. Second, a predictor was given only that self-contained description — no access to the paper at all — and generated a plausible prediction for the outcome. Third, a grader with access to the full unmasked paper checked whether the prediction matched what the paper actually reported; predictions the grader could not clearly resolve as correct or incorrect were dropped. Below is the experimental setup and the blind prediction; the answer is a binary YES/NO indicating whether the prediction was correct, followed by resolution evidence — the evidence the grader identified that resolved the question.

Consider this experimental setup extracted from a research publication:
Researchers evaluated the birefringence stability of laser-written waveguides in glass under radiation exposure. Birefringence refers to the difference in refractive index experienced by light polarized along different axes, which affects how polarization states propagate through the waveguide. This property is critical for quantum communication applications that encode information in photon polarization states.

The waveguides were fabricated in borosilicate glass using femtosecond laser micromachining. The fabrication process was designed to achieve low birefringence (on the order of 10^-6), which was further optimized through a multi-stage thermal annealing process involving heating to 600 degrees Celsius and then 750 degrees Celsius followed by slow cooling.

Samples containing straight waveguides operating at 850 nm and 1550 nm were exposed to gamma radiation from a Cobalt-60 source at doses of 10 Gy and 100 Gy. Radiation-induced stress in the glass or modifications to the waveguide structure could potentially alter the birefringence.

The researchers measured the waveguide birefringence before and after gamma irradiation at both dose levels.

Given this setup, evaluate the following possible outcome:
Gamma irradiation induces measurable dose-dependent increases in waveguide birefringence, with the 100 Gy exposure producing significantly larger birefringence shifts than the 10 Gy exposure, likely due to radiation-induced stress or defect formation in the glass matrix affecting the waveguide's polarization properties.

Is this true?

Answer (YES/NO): NO